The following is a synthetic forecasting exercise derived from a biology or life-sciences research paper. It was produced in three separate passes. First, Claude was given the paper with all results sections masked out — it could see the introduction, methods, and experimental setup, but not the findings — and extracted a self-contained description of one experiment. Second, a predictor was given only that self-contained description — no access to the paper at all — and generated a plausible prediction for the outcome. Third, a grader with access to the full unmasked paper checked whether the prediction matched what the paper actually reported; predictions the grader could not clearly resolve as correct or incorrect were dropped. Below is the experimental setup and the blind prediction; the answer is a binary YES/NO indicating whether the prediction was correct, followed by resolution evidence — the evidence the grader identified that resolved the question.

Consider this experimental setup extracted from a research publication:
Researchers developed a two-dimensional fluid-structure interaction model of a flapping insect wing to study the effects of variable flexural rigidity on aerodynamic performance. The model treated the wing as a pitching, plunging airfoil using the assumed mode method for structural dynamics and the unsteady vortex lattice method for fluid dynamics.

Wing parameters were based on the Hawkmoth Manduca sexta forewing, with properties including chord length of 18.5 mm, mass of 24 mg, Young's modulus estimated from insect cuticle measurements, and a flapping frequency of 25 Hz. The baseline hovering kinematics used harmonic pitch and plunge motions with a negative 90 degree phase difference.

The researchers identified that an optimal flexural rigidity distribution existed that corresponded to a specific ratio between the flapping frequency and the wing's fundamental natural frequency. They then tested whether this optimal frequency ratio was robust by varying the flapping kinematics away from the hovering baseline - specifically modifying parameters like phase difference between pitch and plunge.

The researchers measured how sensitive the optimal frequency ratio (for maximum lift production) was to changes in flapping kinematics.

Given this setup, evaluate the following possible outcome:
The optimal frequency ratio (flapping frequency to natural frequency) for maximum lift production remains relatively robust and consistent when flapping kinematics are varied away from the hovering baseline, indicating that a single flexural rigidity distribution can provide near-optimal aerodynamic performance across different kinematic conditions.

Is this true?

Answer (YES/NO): NO